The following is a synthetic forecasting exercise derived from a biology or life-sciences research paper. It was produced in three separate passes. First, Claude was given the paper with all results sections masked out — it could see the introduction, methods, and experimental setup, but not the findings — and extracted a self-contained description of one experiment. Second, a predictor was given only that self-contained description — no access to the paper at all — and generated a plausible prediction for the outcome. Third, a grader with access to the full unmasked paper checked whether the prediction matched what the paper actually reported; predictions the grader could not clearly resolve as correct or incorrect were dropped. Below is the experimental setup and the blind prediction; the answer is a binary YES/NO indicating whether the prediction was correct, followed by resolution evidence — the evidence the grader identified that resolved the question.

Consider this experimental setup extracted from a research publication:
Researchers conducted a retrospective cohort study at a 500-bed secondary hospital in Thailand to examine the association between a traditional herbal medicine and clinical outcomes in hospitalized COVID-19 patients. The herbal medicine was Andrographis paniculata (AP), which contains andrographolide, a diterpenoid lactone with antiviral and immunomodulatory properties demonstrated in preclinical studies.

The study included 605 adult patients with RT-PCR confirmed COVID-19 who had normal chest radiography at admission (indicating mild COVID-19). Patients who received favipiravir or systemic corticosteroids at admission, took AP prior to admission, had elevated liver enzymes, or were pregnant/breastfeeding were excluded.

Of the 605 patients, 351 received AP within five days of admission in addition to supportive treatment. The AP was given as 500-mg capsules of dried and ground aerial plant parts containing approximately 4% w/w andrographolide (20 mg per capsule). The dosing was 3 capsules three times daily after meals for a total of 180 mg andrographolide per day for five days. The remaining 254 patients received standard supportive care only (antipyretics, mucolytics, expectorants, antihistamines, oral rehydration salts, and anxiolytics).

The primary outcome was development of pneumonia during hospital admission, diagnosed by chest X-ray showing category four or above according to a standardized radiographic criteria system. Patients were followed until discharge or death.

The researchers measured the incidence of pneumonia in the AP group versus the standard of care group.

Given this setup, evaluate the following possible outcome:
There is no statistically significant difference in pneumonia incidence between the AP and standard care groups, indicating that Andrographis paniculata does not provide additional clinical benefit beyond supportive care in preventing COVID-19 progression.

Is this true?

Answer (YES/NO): YES